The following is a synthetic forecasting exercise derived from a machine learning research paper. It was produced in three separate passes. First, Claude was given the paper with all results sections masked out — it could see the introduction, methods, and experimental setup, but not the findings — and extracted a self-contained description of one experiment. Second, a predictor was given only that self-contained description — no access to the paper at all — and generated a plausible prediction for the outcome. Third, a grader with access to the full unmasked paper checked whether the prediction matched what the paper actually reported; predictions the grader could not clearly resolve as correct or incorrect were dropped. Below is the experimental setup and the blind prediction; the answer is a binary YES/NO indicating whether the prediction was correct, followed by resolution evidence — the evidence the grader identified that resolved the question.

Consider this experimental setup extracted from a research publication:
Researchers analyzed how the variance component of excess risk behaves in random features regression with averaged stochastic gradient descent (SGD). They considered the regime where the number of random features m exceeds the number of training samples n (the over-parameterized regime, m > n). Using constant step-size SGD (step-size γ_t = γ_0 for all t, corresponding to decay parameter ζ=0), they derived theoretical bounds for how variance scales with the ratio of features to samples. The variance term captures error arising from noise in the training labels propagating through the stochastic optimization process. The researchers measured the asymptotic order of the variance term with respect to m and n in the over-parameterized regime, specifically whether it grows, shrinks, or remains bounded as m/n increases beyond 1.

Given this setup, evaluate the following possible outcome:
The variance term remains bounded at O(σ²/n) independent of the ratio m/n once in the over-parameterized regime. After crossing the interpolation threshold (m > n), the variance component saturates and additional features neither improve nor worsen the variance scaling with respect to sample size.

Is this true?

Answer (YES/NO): NO